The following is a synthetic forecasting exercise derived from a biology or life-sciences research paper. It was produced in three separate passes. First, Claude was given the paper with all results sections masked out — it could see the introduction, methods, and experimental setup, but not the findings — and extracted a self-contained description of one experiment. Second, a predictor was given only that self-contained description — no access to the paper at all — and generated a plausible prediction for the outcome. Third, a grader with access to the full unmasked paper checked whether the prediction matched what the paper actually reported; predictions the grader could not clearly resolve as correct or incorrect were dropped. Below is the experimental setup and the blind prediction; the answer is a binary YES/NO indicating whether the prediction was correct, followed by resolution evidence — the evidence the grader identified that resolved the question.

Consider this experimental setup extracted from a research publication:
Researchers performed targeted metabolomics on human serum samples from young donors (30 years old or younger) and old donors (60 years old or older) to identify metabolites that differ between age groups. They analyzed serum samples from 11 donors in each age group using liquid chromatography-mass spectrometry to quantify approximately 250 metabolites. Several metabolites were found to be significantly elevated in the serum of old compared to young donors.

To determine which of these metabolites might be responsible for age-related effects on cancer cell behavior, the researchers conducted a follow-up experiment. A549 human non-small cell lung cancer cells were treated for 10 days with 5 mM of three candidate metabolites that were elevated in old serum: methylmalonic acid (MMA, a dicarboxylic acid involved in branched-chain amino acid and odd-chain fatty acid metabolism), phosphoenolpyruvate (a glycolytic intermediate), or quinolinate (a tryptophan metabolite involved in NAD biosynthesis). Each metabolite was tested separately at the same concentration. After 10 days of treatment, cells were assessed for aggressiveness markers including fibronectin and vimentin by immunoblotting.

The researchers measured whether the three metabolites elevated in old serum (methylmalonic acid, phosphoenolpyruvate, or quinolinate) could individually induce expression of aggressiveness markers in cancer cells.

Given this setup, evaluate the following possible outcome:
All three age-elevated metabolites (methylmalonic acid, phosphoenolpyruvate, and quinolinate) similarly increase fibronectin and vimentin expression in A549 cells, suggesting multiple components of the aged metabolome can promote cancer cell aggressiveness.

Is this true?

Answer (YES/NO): NO